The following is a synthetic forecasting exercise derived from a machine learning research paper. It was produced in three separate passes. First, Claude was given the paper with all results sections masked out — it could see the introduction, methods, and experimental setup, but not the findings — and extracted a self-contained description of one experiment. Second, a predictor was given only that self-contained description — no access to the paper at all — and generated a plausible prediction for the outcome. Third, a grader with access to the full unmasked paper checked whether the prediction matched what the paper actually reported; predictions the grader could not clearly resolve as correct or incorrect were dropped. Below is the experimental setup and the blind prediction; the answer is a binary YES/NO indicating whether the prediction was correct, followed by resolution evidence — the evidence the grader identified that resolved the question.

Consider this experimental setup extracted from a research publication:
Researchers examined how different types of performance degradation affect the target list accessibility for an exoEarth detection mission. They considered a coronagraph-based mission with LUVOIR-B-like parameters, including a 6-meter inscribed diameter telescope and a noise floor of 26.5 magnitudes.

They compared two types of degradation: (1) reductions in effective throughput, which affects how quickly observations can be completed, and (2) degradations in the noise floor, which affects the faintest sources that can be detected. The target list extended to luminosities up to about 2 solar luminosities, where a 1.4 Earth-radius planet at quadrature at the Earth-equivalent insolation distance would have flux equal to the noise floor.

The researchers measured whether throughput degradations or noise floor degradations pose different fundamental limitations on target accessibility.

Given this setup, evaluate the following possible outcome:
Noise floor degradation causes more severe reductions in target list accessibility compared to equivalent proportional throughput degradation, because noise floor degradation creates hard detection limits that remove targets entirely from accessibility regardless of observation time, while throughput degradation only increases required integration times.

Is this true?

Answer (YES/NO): YES